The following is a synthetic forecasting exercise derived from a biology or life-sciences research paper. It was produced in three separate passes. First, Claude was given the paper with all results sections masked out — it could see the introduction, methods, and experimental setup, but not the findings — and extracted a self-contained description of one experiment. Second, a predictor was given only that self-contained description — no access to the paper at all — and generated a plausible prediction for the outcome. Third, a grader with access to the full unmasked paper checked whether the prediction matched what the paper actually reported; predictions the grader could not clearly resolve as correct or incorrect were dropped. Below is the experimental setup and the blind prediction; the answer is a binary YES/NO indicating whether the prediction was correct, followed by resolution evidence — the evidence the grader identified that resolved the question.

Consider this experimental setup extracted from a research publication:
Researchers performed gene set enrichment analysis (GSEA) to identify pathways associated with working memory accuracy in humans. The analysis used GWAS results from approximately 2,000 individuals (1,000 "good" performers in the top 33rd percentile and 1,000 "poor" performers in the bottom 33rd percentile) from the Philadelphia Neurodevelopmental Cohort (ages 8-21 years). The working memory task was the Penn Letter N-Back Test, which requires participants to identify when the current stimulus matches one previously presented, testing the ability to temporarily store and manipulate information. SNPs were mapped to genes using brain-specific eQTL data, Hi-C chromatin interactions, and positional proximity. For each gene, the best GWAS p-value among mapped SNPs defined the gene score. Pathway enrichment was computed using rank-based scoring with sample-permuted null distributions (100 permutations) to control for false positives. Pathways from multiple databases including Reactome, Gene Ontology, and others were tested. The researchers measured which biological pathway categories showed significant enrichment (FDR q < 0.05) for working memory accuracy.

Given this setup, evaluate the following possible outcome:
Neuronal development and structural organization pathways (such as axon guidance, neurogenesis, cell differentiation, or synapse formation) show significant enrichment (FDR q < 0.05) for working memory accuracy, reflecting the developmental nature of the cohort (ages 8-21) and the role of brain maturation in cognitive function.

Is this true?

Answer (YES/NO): YES